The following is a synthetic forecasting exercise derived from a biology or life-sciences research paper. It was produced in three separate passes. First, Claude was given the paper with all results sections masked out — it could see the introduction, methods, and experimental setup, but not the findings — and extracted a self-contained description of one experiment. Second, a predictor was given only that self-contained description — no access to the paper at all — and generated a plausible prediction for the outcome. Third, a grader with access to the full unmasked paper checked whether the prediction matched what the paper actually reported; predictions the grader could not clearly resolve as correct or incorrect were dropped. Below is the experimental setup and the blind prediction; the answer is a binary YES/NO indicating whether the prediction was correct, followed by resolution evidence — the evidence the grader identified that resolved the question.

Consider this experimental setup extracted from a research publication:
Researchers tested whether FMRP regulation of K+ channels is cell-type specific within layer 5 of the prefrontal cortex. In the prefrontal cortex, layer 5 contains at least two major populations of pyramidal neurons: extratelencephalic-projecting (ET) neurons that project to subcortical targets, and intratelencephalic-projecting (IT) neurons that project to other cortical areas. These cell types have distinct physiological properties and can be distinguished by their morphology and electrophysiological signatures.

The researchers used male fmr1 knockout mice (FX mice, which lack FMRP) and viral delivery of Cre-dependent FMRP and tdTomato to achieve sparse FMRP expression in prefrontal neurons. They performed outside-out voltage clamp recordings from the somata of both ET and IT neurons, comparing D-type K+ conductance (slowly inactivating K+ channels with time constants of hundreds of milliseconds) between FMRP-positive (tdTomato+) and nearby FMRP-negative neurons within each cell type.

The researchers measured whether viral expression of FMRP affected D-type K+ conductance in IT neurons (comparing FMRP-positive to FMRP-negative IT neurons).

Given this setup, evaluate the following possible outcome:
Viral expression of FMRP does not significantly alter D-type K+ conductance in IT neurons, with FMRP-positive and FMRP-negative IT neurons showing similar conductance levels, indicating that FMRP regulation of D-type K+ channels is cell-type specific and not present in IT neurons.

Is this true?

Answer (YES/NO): YES